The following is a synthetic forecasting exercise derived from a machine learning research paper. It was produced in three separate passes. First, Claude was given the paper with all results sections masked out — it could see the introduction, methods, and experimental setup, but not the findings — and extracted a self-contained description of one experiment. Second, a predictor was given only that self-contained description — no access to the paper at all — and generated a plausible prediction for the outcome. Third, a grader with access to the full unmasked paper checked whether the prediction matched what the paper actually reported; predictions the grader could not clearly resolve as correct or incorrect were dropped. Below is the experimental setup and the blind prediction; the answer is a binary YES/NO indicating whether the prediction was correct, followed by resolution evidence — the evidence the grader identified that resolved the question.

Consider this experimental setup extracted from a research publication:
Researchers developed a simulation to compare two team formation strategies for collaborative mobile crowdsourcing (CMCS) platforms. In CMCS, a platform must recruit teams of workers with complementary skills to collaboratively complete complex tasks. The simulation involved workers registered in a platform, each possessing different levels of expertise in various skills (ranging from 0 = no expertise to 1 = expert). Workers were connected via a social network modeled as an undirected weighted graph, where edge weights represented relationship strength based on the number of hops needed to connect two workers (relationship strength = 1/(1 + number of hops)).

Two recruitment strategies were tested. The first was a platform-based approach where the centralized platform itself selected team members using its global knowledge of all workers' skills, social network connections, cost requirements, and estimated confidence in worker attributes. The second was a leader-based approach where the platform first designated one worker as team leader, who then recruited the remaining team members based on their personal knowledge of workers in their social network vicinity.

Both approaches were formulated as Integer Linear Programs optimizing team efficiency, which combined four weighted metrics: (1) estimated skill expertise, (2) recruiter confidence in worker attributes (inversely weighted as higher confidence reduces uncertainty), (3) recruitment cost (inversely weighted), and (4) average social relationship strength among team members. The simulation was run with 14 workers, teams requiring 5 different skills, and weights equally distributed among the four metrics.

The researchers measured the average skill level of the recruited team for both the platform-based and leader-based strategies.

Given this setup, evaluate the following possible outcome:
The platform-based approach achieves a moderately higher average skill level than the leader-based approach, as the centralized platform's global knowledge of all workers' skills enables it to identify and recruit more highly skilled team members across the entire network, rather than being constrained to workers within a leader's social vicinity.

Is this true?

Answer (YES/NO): NO